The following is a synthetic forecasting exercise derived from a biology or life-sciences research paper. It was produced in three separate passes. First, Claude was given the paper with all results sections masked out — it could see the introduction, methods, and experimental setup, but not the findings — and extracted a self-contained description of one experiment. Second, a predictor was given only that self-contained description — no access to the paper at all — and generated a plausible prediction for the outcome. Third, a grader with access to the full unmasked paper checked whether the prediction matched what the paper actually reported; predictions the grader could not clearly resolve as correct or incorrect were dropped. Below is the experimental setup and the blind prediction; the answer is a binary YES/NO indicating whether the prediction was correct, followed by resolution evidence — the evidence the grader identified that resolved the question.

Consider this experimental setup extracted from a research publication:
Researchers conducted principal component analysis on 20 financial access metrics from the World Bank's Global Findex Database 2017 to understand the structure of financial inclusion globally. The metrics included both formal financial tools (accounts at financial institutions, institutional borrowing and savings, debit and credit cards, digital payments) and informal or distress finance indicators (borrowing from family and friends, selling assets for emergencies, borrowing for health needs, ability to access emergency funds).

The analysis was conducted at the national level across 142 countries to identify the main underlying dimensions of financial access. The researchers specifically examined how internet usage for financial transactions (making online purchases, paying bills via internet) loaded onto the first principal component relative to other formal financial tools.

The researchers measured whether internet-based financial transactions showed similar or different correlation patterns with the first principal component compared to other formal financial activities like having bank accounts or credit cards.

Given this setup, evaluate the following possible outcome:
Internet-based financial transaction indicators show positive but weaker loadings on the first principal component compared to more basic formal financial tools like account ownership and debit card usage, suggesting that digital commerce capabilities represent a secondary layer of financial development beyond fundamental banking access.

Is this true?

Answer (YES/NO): NO